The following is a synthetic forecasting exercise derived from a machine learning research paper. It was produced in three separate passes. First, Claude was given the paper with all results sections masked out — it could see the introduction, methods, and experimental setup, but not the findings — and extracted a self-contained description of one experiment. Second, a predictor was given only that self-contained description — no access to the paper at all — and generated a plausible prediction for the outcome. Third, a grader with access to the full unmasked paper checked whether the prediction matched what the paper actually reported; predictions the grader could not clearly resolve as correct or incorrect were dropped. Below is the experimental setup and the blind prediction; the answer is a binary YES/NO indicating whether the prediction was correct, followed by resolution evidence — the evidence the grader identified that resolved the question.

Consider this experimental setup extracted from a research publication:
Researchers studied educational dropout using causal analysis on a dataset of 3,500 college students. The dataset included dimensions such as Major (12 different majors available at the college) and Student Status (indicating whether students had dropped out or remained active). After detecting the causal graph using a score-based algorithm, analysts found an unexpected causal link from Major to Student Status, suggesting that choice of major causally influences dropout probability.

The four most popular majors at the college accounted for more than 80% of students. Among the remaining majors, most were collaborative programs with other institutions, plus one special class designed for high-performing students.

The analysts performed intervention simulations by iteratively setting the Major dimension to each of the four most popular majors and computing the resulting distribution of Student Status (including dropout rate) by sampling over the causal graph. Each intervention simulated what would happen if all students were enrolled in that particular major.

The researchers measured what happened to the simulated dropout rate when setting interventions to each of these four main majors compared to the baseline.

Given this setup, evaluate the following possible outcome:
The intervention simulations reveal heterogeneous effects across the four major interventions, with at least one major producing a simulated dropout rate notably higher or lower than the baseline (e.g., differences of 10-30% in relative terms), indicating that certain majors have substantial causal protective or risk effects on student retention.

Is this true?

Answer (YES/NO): NO